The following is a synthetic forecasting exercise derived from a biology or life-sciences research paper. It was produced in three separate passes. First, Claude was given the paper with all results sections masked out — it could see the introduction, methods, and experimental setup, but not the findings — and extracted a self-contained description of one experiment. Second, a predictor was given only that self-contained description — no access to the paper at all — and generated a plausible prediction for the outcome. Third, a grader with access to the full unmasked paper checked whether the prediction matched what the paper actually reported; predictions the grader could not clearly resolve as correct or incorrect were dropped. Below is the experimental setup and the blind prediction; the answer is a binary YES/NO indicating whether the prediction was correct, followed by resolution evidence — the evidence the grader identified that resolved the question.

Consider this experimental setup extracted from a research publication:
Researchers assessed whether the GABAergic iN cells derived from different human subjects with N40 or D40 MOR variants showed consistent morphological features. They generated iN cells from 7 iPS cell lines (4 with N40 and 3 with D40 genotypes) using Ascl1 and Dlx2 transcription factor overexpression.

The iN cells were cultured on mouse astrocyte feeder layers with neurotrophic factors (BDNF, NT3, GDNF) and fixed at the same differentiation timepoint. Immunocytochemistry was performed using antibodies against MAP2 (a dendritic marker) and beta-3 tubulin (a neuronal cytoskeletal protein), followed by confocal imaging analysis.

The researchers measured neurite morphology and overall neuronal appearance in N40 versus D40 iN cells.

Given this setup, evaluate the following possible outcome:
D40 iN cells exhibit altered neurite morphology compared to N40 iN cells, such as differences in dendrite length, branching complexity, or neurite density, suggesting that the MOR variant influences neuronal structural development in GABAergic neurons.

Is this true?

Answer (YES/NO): NO